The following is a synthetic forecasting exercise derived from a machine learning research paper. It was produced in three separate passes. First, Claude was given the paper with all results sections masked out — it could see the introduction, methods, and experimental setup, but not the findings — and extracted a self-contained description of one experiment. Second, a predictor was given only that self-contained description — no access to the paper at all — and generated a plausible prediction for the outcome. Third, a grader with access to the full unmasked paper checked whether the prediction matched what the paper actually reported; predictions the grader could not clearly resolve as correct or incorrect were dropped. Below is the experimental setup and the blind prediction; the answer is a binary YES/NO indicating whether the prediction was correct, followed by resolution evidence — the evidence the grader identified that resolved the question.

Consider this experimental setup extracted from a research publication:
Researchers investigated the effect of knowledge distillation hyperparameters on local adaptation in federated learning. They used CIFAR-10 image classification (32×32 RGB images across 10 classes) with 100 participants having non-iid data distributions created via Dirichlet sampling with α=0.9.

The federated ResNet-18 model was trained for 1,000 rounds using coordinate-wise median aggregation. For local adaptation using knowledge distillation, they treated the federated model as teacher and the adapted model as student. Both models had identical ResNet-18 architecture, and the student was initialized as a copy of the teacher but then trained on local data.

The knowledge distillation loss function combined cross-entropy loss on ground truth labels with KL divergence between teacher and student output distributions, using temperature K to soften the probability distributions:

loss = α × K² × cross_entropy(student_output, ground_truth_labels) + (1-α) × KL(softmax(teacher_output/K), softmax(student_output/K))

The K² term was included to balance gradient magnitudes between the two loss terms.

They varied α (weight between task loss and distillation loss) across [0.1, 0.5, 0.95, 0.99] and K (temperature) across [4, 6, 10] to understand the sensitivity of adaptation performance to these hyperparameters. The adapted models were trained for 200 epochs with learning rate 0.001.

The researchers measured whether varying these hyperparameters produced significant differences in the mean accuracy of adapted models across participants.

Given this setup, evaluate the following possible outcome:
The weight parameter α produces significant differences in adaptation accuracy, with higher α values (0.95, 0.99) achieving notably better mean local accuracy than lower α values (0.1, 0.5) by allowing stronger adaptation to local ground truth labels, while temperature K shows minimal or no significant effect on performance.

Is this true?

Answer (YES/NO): NO